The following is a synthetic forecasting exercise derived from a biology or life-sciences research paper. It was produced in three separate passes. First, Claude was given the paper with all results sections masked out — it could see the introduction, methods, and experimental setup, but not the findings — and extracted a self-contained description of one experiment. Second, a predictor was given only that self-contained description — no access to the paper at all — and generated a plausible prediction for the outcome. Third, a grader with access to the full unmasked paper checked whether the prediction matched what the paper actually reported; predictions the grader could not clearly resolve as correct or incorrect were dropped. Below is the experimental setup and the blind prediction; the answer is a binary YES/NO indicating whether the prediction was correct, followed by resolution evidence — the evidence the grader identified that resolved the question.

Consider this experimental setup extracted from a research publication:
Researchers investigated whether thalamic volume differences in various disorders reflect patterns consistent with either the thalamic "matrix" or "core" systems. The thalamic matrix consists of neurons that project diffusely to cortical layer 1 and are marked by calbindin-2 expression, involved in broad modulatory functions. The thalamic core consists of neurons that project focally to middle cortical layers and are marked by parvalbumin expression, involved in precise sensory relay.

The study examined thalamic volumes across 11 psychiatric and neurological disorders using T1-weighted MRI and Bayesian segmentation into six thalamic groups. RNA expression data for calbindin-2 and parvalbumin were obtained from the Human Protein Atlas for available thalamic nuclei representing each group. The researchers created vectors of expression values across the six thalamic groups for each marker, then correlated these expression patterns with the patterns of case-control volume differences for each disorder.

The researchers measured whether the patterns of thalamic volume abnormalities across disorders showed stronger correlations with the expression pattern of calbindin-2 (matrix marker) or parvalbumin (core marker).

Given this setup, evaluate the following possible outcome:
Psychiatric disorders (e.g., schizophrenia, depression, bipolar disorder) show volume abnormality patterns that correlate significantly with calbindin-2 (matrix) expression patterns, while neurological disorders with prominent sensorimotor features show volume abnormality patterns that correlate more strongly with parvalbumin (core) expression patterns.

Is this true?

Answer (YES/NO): NO